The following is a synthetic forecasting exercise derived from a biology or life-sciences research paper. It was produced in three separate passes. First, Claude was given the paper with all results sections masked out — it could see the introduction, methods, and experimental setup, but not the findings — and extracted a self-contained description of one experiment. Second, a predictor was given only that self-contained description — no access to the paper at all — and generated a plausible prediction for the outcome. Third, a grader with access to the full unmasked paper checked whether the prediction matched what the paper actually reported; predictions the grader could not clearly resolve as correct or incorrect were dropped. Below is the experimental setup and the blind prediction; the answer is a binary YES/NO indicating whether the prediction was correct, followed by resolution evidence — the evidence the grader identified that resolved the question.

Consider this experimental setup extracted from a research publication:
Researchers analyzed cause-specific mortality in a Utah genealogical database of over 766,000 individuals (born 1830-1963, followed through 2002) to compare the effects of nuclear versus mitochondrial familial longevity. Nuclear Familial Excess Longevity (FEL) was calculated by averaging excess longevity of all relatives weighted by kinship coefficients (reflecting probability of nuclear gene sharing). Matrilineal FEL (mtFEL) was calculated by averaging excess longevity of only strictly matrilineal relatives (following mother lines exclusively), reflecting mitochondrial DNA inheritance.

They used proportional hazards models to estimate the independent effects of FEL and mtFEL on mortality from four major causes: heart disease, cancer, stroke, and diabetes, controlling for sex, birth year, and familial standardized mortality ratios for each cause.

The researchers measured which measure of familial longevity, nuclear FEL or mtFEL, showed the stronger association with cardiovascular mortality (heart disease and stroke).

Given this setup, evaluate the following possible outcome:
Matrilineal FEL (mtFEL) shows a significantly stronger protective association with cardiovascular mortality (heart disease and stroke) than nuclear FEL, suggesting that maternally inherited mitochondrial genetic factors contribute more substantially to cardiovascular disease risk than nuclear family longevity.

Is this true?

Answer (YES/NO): NO